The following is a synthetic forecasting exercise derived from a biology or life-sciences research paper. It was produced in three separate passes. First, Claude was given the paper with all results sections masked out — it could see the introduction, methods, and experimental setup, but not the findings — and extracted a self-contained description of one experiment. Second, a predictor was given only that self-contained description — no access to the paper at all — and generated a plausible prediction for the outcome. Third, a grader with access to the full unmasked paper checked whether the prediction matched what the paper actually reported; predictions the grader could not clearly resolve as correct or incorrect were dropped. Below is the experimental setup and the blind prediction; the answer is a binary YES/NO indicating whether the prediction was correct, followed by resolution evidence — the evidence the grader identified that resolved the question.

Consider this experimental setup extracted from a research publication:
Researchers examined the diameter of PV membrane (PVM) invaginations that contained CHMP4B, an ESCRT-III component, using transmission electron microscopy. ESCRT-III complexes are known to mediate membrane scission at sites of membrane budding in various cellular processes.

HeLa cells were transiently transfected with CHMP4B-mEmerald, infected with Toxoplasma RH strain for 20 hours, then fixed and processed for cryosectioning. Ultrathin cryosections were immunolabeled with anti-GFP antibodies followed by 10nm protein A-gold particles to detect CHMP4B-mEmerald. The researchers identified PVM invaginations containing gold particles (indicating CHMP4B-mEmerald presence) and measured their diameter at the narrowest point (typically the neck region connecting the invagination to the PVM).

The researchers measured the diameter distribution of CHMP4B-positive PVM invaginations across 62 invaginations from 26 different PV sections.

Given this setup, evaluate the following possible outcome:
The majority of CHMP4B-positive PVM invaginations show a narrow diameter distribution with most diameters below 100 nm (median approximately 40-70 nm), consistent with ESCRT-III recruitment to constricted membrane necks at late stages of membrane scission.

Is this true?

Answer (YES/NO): NO